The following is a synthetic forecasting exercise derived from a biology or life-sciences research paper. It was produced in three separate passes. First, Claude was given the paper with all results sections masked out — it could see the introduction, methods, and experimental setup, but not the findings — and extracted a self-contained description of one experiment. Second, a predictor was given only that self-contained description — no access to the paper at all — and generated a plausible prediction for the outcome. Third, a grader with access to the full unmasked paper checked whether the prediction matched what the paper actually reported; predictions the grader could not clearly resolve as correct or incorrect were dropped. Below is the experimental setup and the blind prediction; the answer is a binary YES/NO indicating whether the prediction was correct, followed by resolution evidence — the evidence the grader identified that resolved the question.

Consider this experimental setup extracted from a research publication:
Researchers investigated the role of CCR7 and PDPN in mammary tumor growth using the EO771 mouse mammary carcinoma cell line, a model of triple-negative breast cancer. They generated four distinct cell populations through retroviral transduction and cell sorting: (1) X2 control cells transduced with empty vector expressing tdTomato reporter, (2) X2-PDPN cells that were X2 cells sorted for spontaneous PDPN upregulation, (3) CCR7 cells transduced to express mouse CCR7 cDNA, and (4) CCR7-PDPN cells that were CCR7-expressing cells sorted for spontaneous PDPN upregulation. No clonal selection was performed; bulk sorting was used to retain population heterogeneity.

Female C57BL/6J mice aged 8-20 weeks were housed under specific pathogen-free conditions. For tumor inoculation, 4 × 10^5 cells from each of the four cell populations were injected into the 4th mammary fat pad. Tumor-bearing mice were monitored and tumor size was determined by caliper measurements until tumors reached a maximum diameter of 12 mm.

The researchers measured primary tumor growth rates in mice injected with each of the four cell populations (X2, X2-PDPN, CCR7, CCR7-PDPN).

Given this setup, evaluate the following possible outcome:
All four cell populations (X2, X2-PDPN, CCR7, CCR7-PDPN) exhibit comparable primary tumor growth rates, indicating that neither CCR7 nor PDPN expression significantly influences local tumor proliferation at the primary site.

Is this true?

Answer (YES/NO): NO